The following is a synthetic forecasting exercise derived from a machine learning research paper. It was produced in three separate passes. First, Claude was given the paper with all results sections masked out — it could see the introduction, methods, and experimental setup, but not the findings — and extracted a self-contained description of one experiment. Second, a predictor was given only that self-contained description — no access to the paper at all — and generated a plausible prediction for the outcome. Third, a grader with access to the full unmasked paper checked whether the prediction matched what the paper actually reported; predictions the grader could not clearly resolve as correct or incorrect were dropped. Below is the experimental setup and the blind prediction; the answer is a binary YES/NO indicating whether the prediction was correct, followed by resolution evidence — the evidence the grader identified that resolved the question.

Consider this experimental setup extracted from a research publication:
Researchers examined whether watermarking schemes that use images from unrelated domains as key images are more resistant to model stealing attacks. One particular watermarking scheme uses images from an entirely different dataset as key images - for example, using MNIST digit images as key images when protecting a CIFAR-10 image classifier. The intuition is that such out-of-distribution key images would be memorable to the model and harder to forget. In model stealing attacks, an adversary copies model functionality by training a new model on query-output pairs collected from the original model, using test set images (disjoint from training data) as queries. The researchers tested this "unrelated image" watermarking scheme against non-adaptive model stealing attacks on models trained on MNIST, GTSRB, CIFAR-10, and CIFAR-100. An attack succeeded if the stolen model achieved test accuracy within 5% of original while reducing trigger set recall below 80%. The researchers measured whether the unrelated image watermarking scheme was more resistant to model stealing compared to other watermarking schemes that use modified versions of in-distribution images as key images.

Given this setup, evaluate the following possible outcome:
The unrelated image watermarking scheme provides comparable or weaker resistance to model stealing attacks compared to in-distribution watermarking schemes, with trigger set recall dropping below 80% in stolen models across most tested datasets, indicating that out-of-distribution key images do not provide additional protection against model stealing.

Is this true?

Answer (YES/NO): NO